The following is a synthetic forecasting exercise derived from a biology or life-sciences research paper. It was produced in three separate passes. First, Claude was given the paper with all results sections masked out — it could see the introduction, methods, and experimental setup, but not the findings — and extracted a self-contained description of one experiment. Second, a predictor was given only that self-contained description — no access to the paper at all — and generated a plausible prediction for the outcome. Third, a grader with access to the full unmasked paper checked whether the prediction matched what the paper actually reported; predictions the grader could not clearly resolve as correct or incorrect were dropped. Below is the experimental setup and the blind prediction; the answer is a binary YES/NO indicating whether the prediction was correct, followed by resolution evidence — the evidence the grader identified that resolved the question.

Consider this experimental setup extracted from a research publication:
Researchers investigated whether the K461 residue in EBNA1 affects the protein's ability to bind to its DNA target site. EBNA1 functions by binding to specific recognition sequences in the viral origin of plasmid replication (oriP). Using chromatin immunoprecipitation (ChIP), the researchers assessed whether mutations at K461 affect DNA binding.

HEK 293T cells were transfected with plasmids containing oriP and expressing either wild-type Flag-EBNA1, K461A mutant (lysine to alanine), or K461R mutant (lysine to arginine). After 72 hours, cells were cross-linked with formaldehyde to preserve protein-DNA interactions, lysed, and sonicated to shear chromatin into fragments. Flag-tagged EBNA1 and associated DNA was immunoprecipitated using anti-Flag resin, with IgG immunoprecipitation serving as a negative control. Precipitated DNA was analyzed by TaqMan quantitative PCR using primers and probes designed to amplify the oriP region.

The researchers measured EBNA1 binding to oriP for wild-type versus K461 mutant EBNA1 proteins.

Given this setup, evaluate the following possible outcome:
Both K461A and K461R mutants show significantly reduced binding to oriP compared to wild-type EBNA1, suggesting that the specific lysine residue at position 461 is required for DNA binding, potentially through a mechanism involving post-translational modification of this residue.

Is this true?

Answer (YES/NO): NO